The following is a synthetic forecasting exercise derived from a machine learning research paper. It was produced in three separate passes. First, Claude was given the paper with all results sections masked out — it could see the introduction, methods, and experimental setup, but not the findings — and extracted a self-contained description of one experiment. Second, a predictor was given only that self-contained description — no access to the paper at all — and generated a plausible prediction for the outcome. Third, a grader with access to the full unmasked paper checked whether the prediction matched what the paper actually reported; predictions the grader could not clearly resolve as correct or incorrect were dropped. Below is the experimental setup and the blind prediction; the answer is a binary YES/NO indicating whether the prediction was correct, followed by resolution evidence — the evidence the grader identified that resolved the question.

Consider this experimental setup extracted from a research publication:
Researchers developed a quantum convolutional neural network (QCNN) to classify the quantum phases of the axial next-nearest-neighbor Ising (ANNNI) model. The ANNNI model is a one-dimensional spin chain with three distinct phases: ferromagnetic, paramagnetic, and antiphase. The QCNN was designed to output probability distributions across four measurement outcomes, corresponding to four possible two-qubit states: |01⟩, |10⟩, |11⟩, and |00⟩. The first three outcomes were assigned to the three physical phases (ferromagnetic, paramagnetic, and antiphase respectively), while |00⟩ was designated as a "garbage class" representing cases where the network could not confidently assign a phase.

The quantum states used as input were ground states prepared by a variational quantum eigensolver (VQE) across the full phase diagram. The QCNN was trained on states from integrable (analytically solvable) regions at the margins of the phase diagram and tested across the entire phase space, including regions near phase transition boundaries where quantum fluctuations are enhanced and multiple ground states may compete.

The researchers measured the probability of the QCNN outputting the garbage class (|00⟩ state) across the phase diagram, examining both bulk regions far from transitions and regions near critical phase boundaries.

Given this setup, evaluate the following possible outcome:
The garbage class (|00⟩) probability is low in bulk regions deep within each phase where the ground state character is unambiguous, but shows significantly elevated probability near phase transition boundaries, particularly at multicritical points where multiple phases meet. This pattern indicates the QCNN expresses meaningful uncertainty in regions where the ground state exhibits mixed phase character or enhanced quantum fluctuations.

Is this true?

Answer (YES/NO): NO